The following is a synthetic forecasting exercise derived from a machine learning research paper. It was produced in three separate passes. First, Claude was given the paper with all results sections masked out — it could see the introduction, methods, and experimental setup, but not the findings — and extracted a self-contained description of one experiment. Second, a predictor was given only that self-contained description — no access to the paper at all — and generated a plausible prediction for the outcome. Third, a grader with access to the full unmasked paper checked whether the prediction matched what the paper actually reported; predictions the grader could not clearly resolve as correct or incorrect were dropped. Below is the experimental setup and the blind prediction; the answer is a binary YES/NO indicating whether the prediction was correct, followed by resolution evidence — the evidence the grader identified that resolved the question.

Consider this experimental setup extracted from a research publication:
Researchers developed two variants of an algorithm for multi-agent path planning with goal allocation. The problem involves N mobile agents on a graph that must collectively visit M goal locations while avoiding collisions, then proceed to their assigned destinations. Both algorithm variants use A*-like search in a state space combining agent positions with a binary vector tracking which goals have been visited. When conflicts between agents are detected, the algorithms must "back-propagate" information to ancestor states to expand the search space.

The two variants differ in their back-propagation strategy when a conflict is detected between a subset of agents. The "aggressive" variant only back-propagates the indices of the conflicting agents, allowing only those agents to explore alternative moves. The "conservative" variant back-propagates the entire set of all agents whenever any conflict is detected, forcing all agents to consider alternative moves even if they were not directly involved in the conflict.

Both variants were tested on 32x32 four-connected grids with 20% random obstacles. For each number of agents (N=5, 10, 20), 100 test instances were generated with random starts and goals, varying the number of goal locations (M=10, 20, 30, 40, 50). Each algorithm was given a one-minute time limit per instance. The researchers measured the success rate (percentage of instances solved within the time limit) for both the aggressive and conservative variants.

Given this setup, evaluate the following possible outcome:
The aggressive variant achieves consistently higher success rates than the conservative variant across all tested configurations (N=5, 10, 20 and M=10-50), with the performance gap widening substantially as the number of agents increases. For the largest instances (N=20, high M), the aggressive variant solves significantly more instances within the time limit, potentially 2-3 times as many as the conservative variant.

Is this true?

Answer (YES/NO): NO